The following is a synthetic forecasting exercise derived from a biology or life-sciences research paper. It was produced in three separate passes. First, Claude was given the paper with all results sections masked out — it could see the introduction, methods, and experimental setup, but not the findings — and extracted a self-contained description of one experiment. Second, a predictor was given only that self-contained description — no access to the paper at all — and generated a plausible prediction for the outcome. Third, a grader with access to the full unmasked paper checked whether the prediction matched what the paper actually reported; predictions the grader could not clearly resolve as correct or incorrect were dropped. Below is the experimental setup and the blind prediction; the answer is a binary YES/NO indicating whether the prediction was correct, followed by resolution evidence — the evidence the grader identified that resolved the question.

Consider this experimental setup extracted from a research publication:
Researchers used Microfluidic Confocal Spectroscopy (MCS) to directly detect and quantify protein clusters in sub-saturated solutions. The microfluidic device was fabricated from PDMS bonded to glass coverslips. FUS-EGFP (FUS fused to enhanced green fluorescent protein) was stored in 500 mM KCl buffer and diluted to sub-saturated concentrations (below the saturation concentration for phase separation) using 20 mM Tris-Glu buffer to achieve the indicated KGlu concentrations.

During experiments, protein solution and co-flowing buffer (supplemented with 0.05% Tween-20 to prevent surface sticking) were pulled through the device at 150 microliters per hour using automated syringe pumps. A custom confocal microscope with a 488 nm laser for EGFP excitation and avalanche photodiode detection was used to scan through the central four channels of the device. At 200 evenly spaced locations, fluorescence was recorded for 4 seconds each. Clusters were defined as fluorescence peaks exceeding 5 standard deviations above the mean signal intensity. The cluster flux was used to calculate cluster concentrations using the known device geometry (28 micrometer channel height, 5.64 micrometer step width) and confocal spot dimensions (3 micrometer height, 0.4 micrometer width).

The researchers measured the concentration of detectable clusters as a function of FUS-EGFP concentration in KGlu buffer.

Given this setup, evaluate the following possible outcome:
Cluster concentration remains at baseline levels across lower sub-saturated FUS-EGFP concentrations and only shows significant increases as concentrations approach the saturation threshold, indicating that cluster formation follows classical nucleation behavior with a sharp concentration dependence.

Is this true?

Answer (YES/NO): NO